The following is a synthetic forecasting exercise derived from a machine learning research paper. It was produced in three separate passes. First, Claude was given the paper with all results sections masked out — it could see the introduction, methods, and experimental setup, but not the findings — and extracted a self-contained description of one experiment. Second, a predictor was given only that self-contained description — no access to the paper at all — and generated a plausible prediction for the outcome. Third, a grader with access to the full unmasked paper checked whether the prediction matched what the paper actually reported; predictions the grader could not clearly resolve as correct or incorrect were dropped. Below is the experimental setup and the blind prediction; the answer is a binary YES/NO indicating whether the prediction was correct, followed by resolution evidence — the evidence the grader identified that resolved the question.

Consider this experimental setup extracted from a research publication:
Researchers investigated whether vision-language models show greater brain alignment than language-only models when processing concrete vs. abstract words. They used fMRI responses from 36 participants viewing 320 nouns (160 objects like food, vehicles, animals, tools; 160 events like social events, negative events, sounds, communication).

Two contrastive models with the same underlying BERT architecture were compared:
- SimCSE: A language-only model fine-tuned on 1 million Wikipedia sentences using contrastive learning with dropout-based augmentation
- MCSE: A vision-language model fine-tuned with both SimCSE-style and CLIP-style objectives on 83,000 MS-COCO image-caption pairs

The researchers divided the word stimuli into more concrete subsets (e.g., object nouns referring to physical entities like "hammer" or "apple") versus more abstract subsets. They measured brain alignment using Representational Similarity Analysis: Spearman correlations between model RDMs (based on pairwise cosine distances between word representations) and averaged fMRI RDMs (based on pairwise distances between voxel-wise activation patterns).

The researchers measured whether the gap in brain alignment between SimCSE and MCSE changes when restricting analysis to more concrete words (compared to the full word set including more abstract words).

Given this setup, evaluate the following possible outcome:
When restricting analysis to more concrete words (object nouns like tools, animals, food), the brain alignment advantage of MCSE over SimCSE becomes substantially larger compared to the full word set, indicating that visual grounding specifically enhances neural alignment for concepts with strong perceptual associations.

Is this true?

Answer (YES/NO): NO